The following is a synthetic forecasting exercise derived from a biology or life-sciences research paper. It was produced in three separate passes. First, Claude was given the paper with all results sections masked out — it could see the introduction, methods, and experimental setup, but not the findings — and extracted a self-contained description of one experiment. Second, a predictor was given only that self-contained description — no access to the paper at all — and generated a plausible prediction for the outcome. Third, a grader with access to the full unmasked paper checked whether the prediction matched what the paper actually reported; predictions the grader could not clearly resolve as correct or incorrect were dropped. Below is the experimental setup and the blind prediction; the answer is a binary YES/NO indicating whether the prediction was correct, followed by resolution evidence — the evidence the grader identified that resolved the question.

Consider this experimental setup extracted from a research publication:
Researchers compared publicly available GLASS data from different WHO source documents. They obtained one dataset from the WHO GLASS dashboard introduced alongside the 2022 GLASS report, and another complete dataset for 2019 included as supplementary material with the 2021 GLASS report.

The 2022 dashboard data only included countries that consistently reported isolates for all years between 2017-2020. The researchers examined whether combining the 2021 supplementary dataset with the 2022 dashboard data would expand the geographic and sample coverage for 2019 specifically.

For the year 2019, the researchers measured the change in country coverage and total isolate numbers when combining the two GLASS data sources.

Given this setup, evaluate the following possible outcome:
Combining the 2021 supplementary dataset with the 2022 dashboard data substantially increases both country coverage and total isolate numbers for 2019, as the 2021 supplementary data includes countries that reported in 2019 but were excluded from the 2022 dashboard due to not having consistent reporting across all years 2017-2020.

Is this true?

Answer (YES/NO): YES